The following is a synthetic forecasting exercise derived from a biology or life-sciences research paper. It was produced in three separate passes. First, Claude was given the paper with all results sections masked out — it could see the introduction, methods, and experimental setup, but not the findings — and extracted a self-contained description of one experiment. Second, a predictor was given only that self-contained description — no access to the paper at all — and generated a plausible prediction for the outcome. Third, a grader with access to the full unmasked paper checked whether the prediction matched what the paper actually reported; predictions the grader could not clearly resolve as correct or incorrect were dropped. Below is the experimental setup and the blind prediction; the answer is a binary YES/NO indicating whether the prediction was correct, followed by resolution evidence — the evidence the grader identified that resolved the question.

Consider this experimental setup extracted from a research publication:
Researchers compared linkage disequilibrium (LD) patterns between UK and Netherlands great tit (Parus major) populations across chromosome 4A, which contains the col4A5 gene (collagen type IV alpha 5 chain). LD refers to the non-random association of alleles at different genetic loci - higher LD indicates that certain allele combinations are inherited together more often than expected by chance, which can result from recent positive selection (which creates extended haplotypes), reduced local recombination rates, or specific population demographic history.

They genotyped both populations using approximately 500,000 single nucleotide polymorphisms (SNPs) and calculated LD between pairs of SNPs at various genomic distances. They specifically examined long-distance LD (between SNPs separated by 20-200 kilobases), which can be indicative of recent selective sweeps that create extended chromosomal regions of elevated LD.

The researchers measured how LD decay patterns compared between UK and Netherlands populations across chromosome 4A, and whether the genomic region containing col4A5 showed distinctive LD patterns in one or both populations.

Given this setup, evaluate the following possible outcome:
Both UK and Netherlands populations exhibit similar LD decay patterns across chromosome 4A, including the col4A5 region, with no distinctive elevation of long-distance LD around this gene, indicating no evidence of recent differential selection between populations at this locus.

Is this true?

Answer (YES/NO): NO